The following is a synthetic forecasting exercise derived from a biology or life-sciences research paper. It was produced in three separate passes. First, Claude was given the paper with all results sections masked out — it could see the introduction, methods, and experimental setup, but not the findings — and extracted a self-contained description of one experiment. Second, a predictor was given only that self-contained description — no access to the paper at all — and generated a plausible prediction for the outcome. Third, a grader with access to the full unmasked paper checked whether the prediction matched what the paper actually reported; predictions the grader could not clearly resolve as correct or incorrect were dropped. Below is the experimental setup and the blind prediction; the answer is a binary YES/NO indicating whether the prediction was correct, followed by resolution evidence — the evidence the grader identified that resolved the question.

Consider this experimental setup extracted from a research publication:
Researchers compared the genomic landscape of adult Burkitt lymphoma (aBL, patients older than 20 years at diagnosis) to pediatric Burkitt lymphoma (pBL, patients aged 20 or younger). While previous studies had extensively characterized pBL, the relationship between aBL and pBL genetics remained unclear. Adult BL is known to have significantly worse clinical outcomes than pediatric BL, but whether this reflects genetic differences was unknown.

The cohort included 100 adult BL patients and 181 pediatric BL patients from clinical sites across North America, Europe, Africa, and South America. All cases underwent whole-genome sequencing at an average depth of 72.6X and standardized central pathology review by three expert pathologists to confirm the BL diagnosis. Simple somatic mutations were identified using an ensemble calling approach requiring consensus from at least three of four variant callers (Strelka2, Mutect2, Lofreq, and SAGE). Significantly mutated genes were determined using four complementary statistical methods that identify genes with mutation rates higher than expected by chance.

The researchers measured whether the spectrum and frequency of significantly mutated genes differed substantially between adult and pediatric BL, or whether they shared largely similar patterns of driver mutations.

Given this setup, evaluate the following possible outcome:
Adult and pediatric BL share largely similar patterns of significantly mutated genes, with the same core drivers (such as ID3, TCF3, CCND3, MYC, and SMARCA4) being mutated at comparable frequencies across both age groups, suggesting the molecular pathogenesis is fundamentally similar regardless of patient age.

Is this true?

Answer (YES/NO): YES